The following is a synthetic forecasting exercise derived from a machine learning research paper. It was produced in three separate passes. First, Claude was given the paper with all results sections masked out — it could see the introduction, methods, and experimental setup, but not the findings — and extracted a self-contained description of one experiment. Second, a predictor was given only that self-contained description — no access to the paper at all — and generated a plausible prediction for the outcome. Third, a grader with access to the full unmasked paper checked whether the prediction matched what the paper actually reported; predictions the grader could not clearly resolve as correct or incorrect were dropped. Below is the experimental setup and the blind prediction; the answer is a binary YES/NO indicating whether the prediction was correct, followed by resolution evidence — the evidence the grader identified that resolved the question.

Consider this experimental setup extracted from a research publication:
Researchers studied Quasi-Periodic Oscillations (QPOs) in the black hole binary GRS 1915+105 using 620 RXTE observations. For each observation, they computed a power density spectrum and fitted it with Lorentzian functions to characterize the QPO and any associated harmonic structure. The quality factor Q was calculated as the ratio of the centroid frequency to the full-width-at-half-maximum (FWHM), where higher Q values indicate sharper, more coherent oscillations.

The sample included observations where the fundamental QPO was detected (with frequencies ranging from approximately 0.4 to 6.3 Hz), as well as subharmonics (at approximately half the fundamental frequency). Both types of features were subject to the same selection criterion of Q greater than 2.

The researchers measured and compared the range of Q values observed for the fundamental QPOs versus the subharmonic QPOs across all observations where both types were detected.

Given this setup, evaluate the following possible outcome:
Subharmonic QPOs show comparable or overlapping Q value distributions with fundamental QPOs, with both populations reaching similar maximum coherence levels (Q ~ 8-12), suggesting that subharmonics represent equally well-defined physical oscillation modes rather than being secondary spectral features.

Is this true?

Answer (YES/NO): NO